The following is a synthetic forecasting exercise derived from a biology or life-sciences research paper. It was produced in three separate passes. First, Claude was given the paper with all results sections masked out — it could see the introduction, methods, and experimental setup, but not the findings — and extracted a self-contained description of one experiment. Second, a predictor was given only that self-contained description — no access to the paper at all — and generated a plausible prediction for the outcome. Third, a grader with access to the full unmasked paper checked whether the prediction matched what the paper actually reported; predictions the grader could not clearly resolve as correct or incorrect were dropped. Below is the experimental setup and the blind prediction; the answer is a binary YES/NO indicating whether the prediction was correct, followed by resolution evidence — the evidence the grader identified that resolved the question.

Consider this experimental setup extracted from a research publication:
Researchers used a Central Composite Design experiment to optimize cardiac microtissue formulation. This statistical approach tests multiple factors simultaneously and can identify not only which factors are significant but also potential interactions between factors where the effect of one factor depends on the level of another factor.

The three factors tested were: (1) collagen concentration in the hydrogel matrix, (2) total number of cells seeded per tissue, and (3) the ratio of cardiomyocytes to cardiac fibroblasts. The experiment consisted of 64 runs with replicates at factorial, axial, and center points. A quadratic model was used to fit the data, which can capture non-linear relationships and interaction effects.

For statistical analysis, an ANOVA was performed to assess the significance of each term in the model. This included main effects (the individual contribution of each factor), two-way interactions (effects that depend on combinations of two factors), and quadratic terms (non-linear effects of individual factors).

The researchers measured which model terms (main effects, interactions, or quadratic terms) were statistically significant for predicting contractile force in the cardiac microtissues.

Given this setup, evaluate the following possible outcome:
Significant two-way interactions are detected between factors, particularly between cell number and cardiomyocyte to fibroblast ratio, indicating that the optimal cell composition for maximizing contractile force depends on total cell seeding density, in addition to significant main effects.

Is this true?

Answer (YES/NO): NO